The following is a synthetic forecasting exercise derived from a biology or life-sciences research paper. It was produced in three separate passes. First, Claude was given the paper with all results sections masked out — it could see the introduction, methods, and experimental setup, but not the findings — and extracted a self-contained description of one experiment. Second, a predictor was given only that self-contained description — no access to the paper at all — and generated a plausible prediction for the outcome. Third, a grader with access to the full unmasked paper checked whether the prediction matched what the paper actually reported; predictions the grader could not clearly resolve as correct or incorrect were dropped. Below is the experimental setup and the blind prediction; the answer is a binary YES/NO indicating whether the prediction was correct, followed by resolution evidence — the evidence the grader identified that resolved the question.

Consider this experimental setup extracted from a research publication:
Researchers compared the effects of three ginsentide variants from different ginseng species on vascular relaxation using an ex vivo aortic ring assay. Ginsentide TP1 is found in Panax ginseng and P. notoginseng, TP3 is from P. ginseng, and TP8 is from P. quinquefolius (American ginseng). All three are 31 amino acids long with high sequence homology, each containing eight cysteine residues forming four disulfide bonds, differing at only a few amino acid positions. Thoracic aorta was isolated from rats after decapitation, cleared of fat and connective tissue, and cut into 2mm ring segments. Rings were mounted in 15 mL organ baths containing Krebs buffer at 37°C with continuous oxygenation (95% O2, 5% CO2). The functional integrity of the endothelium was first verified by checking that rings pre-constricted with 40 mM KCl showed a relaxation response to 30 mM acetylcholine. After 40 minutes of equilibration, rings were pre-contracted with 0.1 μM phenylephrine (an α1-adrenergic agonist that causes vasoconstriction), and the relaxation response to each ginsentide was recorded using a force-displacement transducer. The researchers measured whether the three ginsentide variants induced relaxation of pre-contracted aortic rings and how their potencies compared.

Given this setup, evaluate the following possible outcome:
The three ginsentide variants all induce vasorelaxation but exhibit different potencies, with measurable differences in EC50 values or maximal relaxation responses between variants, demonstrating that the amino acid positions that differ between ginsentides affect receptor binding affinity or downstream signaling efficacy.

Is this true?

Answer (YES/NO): NO